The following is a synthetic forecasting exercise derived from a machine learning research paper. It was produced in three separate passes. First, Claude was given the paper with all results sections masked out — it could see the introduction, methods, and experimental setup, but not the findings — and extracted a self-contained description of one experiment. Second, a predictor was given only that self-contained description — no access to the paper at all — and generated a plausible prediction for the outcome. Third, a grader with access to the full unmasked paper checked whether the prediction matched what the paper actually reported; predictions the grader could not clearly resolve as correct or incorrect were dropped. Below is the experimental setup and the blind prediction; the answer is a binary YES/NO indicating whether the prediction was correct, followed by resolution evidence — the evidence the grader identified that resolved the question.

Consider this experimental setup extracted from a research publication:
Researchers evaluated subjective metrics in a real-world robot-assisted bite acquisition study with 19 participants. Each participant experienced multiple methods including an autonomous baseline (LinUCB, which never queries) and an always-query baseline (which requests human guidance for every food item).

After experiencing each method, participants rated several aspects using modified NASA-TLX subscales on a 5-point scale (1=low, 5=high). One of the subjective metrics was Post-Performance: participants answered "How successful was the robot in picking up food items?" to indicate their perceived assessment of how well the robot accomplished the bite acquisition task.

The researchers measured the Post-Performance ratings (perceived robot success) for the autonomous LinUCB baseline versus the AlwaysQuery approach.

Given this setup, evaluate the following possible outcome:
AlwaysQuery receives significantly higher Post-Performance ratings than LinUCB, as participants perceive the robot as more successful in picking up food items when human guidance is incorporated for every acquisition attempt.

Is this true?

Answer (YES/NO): YES